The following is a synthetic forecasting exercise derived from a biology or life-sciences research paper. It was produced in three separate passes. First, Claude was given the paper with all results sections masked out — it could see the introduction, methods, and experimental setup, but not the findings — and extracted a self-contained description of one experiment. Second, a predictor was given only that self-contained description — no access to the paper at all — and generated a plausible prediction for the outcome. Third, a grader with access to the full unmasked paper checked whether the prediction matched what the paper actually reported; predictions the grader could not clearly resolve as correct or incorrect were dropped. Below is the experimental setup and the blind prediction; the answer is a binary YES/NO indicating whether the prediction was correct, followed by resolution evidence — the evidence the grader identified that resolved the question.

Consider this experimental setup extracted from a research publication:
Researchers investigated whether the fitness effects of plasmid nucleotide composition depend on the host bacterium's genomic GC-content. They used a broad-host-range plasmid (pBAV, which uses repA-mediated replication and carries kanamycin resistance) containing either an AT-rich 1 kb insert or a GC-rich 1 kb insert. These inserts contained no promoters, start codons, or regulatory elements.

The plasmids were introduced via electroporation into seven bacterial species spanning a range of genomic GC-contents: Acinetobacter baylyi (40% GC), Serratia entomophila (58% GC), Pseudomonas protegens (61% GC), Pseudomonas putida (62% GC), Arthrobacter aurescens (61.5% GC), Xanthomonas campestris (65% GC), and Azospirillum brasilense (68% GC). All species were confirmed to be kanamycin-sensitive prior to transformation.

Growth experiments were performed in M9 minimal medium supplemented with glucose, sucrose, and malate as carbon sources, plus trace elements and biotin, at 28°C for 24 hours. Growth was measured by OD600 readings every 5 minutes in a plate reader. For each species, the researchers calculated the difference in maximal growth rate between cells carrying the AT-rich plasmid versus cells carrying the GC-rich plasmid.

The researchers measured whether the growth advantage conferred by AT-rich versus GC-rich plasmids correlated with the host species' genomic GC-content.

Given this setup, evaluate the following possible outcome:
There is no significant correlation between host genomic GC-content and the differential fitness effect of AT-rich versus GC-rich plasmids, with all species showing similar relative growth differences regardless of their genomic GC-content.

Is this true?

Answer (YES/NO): NO